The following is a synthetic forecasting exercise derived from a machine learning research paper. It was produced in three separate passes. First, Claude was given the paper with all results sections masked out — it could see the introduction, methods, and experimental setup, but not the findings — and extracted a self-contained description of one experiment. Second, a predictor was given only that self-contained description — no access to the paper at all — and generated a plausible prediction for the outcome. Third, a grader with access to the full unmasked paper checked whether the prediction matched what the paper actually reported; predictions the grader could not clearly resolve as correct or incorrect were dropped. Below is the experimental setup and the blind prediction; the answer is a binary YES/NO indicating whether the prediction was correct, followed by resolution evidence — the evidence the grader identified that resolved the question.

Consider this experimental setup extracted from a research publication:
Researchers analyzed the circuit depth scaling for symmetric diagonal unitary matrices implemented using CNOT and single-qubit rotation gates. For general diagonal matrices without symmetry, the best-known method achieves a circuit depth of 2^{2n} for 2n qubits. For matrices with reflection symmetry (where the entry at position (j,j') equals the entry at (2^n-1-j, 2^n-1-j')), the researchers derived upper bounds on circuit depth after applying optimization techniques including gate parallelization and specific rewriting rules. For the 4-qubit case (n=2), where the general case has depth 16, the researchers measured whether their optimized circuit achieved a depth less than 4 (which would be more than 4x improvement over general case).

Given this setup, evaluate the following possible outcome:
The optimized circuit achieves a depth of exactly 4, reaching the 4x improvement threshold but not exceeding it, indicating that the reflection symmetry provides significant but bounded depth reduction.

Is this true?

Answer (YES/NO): NO